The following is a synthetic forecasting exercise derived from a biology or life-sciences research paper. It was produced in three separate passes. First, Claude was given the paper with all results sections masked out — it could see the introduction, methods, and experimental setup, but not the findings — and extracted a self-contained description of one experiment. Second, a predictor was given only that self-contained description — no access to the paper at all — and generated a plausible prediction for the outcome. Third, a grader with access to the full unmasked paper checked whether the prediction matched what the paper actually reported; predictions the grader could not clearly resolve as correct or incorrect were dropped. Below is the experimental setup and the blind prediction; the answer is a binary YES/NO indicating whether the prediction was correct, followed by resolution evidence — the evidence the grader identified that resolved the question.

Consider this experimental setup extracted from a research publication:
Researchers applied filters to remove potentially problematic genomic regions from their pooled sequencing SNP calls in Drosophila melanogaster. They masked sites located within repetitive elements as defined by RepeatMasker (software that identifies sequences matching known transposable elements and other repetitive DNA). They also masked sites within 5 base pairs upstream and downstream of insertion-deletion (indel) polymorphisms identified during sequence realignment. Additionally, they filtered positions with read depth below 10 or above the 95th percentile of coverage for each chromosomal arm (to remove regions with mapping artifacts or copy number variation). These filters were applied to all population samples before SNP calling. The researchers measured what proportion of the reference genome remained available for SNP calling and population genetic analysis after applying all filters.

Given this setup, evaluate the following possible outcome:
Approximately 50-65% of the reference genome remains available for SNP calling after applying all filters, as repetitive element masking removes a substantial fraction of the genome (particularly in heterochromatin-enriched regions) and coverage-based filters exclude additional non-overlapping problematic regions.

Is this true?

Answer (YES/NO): NO